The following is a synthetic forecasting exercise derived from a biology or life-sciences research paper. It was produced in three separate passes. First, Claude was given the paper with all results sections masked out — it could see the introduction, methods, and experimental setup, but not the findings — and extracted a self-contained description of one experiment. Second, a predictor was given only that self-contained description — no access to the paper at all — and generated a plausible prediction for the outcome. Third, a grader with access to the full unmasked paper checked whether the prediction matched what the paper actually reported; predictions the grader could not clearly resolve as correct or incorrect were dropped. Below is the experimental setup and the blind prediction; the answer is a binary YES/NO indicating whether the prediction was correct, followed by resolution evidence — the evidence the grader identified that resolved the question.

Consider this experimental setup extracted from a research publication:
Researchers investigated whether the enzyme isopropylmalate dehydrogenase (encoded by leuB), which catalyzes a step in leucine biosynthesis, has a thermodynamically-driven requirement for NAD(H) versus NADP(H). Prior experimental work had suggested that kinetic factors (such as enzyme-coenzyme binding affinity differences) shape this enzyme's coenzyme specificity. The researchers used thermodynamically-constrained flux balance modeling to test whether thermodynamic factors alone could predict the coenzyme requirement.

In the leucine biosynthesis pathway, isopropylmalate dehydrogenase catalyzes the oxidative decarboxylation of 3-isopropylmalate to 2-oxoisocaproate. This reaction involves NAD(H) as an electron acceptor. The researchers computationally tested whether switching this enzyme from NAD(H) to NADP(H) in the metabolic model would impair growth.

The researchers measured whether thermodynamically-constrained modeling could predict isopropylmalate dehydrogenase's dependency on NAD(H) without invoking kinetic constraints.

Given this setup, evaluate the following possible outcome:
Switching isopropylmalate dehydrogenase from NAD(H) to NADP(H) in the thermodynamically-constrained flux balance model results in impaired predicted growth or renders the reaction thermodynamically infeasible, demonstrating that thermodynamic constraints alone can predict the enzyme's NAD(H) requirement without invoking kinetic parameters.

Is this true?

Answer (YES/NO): YES